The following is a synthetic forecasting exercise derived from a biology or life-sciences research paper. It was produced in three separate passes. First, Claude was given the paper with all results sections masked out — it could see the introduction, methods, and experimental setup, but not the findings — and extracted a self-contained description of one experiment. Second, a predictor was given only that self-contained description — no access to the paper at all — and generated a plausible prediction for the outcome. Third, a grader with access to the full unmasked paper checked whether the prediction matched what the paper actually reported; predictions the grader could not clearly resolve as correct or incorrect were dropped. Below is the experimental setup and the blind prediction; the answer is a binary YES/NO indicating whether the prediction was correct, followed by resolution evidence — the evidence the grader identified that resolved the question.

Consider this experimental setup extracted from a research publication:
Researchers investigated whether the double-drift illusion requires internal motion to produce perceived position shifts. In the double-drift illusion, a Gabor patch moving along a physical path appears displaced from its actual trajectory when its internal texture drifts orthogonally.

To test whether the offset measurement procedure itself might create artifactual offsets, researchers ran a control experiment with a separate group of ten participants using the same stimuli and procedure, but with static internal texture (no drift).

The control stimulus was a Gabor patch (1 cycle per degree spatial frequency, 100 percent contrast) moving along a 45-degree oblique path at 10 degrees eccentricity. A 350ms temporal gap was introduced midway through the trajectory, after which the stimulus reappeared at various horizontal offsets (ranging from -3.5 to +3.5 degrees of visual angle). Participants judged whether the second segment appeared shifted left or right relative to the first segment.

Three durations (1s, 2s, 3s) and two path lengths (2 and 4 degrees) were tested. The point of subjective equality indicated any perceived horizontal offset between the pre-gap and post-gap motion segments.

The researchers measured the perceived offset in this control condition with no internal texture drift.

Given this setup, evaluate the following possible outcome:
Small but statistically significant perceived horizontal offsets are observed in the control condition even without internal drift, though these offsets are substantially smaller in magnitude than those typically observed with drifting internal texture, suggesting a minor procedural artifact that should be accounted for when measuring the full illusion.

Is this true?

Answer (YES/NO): NO